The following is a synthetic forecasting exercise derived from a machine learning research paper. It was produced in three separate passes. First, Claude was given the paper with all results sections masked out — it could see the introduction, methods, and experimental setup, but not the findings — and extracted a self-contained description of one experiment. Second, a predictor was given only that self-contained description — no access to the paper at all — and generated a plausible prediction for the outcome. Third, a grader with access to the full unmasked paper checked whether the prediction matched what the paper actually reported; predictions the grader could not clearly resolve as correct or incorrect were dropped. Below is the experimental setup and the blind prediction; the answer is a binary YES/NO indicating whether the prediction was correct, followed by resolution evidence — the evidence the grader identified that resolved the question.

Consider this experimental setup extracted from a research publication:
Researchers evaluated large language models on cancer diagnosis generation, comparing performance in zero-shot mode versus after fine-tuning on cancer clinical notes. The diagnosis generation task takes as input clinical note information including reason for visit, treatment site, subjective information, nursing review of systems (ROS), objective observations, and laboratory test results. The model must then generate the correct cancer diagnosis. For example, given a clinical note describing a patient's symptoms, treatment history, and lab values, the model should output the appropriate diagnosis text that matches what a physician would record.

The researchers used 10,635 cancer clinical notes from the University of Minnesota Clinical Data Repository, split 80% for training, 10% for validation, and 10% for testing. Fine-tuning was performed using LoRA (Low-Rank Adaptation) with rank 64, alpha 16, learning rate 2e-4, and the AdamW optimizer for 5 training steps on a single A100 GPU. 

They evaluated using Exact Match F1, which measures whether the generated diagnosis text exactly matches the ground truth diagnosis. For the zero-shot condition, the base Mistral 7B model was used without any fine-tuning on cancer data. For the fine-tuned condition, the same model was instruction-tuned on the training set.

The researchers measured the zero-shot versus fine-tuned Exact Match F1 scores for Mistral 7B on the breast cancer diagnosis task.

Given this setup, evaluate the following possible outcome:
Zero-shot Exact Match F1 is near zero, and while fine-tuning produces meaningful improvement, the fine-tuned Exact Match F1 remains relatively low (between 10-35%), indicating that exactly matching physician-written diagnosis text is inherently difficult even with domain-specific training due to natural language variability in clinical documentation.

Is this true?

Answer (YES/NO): NO